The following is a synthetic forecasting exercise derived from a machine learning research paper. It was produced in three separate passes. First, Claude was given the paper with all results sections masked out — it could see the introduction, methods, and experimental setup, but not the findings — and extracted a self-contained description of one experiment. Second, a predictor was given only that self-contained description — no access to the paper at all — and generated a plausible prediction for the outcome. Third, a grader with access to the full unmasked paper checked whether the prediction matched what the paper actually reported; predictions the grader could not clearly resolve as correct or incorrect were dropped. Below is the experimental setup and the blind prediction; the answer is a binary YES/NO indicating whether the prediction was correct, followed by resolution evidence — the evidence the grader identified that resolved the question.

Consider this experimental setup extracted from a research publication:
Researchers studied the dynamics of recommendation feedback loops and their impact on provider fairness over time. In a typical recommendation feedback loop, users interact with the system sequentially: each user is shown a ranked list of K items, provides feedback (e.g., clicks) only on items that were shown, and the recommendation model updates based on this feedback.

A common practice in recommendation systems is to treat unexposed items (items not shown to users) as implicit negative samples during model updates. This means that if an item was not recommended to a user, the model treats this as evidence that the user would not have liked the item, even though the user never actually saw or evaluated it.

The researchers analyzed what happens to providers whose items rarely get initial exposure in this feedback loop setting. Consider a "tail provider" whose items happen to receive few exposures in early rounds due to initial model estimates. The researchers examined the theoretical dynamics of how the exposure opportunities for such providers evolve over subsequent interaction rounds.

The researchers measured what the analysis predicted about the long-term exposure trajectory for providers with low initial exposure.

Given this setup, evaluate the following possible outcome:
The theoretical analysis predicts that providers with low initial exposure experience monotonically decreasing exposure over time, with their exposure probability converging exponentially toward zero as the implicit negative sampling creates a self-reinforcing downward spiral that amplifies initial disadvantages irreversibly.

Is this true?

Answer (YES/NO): NO